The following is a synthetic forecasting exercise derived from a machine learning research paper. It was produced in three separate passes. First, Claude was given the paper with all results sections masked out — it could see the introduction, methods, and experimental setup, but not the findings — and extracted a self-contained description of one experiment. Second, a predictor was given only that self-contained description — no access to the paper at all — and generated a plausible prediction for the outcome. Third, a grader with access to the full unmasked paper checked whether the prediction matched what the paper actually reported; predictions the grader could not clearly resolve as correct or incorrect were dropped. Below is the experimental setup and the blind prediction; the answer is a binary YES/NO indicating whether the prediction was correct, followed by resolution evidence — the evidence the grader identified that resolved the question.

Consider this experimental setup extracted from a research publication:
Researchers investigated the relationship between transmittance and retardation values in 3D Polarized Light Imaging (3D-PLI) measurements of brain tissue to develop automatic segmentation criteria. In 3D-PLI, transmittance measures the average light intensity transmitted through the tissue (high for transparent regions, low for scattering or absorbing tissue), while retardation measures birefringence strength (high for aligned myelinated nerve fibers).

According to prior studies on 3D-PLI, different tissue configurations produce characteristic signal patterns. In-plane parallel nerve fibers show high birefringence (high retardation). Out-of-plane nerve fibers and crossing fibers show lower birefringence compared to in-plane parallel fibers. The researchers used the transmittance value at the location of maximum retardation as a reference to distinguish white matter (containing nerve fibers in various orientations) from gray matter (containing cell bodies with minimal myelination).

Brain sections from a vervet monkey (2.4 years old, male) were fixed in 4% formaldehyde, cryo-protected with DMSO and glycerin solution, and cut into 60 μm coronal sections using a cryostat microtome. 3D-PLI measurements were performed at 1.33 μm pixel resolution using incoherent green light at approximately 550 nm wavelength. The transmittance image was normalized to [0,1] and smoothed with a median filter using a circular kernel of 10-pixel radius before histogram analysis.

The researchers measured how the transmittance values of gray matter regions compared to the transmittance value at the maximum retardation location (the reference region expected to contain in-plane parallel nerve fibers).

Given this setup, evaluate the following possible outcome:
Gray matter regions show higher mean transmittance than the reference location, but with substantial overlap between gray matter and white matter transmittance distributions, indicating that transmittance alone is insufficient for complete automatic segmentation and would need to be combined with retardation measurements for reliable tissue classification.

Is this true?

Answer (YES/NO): NO